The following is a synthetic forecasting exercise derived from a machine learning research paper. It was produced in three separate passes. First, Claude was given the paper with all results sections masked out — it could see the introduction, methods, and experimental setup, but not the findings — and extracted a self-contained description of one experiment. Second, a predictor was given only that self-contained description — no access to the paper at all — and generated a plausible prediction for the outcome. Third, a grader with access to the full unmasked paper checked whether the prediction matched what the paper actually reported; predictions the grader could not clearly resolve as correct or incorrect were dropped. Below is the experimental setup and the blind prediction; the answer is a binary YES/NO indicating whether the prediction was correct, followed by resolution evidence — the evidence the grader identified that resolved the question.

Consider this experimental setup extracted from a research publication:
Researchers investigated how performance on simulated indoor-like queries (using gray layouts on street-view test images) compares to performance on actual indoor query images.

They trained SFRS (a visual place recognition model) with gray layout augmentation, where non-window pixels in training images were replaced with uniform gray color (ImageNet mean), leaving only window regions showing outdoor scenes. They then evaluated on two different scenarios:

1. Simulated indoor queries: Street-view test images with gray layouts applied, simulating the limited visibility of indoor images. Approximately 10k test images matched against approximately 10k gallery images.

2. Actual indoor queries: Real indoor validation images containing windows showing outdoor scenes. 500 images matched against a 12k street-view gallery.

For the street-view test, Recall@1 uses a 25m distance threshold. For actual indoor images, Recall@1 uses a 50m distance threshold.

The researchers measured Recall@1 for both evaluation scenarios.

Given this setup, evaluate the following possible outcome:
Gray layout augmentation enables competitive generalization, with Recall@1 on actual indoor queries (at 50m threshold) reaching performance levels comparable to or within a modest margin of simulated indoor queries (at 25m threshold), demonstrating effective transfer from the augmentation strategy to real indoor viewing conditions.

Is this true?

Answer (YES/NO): NO